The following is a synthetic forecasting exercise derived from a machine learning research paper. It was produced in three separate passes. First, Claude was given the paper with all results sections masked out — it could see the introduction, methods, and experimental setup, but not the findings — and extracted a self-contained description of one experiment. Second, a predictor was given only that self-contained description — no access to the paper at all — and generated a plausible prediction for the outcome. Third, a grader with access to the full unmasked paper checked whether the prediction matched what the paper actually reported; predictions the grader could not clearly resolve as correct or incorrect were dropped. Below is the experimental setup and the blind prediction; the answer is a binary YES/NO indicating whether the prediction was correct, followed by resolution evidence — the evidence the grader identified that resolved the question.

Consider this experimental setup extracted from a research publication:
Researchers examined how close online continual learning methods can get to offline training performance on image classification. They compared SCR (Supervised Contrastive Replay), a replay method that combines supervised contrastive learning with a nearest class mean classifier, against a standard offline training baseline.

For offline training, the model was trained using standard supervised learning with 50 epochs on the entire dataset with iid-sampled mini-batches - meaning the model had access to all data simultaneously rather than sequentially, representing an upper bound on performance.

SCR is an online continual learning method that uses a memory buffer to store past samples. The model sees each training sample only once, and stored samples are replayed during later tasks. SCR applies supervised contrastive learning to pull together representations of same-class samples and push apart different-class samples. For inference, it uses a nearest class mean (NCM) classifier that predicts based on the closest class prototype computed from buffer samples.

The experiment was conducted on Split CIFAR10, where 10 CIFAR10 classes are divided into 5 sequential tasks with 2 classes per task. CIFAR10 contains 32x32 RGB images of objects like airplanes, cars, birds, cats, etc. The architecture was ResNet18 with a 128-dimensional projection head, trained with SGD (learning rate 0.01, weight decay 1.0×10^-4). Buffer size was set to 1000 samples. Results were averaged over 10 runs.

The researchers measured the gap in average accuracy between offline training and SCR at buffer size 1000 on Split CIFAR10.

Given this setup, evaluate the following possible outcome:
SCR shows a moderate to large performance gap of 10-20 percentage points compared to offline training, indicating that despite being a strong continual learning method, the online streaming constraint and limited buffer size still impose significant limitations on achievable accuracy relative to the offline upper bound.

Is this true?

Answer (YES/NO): YES